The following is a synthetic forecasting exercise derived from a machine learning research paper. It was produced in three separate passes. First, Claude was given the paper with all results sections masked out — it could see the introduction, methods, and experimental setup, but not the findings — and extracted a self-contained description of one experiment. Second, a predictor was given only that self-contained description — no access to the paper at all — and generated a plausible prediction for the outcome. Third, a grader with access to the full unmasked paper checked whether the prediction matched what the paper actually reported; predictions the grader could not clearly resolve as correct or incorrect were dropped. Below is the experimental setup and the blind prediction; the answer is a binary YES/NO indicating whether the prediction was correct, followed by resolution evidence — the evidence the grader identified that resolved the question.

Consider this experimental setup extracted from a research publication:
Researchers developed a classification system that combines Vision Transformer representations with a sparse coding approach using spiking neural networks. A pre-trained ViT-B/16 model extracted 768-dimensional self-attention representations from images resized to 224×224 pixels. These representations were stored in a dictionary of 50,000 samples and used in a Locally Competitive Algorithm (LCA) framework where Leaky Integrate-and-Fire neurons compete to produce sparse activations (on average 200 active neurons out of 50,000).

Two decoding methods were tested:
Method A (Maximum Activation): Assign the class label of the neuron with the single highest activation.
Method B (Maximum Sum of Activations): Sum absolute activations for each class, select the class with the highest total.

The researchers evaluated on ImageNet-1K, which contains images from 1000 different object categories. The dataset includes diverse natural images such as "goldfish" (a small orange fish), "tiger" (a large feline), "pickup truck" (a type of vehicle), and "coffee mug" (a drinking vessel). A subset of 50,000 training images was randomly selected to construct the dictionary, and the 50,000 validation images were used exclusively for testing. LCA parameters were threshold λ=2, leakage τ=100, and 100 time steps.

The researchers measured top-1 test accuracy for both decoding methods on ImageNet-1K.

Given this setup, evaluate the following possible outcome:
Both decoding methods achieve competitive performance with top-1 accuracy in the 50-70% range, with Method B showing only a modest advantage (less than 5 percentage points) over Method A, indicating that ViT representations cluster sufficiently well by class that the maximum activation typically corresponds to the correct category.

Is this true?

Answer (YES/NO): NO